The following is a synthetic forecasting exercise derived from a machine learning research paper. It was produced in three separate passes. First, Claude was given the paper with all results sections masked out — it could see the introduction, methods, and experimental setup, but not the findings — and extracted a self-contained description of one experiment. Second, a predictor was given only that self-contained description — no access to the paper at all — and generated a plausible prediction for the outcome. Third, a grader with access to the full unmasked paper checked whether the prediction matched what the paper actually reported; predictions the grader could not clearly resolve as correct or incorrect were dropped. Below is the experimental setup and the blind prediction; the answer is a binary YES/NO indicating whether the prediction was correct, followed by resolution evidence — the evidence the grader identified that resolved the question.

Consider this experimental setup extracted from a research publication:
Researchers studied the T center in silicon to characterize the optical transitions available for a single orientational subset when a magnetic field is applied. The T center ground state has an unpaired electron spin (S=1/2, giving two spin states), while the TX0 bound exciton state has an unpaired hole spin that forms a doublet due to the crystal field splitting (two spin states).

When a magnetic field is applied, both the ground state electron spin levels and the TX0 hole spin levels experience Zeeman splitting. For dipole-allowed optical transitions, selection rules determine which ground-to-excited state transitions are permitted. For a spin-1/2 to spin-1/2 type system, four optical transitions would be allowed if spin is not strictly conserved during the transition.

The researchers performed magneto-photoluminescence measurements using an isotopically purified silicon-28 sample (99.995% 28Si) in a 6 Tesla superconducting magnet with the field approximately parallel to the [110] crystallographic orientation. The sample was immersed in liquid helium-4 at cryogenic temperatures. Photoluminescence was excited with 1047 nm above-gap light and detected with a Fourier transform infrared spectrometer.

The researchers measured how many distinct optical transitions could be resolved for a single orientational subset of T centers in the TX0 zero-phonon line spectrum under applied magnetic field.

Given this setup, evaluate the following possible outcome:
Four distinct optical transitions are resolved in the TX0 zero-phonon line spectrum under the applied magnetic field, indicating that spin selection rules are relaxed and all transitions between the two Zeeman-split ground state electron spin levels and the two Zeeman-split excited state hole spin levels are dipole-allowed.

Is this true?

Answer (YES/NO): YES